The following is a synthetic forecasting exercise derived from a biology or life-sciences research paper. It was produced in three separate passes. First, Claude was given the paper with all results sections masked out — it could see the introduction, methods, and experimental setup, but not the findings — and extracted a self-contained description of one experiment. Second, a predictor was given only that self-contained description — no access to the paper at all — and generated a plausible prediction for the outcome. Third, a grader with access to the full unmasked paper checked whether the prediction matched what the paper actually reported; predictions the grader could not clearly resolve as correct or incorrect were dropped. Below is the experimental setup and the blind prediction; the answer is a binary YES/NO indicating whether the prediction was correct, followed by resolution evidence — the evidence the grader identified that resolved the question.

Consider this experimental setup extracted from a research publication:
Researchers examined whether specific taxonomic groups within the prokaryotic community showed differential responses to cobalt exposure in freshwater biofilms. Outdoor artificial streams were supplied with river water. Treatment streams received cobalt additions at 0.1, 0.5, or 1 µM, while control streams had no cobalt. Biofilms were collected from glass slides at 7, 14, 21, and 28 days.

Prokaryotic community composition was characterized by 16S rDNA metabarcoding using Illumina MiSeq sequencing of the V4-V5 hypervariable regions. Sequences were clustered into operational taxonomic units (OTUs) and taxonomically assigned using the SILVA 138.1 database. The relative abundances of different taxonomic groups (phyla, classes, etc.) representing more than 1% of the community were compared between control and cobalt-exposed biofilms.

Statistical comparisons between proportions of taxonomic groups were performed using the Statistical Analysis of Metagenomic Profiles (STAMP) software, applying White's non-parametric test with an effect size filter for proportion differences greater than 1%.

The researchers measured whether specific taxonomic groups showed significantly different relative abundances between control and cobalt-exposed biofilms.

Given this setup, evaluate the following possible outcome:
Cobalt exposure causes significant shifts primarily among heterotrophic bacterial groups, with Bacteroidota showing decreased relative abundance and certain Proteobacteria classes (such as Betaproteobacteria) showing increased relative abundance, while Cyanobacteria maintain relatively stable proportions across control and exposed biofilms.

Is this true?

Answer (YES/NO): NO